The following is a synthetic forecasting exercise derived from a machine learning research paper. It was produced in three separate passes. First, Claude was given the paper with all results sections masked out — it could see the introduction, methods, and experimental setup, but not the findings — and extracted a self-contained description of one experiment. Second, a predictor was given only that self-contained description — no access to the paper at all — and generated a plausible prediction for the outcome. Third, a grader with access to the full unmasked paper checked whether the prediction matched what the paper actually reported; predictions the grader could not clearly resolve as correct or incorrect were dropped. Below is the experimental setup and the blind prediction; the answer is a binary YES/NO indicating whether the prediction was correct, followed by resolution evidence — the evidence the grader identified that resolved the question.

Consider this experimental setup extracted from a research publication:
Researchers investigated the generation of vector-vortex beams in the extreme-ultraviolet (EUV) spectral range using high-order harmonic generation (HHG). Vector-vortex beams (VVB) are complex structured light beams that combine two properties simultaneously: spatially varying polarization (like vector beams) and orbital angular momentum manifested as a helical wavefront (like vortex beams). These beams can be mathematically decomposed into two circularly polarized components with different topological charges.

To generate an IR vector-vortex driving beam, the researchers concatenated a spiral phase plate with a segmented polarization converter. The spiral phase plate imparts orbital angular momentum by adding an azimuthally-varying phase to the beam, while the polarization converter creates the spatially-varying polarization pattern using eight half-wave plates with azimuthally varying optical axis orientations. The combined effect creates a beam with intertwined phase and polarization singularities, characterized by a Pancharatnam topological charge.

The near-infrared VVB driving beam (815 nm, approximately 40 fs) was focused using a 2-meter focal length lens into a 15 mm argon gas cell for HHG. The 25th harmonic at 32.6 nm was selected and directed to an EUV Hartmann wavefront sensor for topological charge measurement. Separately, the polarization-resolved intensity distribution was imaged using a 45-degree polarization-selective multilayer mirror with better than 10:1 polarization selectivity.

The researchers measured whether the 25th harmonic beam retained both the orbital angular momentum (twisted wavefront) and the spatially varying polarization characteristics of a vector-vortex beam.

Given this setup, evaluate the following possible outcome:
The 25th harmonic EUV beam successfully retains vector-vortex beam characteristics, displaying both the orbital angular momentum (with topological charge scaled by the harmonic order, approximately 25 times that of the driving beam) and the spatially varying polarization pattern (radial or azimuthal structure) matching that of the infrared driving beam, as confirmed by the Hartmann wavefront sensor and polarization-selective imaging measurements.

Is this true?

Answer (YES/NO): YES